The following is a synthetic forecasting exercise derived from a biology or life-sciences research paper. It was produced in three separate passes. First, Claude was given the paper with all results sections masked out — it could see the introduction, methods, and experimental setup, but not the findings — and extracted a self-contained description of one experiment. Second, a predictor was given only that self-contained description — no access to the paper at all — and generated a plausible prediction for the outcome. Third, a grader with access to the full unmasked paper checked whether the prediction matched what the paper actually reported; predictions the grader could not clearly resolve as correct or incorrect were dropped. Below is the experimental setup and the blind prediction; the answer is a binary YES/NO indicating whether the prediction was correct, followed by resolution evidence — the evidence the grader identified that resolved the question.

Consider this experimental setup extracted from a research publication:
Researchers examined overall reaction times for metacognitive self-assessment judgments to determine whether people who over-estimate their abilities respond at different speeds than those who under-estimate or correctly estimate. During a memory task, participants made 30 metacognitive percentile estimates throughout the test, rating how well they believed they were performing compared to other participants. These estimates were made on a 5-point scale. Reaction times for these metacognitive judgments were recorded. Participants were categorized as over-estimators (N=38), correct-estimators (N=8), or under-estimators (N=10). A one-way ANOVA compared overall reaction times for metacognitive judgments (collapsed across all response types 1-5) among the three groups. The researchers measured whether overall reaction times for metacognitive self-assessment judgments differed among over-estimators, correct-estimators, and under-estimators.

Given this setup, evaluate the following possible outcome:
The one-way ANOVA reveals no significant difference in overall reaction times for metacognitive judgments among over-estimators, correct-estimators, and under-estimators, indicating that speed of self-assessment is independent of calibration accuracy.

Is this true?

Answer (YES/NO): YES